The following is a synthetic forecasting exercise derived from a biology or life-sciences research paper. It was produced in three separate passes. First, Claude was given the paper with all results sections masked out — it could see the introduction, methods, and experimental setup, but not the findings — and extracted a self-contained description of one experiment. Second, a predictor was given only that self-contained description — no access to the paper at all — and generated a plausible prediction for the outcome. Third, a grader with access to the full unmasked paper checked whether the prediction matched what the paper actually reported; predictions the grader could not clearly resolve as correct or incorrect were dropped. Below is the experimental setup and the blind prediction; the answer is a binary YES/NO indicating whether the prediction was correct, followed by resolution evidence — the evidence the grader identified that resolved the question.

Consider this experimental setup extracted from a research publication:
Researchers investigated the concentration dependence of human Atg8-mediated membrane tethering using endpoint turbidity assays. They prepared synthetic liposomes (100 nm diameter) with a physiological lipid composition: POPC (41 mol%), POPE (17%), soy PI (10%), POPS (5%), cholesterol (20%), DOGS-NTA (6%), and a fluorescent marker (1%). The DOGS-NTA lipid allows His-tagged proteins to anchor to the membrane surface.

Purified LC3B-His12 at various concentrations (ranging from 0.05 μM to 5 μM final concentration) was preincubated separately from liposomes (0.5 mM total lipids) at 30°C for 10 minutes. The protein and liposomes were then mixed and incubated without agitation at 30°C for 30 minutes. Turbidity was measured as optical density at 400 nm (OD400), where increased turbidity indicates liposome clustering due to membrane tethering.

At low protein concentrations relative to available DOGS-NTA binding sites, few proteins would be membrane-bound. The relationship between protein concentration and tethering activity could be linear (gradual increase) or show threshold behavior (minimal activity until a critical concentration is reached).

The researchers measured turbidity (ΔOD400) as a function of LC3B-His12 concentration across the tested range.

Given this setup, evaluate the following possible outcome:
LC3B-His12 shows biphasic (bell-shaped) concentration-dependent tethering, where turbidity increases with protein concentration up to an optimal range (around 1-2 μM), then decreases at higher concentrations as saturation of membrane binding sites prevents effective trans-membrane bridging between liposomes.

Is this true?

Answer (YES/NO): NO